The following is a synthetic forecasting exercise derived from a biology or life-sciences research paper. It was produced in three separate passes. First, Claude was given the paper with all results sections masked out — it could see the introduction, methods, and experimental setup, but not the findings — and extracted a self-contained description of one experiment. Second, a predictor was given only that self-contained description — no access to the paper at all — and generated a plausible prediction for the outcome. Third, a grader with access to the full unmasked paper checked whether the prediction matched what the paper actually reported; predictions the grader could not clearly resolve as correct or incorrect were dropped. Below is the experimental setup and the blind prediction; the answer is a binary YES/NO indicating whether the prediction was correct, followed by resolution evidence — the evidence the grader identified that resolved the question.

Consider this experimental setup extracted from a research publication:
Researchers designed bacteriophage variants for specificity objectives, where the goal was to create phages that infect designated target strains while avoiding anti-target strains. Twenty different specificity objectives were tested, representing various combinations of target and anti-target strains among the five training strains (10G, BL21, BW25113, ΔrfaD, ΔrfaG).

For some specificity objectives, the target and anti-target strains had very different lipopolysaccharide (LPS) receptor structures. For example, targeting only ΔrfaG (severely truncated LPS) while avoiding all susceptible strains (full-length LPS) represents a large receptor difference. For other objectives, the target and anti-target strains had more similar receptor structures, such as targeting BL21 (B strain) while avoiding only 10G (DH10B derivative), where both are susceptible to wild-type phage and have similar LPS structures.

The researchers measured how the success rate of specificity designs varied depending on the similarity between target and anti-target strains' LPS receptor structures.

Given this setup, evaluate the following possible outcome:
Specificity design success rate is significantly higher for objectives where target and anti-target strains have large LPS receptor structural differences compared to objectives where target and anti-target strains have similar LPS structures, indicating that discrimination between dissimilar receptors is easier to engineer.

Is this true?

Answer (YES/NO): NO